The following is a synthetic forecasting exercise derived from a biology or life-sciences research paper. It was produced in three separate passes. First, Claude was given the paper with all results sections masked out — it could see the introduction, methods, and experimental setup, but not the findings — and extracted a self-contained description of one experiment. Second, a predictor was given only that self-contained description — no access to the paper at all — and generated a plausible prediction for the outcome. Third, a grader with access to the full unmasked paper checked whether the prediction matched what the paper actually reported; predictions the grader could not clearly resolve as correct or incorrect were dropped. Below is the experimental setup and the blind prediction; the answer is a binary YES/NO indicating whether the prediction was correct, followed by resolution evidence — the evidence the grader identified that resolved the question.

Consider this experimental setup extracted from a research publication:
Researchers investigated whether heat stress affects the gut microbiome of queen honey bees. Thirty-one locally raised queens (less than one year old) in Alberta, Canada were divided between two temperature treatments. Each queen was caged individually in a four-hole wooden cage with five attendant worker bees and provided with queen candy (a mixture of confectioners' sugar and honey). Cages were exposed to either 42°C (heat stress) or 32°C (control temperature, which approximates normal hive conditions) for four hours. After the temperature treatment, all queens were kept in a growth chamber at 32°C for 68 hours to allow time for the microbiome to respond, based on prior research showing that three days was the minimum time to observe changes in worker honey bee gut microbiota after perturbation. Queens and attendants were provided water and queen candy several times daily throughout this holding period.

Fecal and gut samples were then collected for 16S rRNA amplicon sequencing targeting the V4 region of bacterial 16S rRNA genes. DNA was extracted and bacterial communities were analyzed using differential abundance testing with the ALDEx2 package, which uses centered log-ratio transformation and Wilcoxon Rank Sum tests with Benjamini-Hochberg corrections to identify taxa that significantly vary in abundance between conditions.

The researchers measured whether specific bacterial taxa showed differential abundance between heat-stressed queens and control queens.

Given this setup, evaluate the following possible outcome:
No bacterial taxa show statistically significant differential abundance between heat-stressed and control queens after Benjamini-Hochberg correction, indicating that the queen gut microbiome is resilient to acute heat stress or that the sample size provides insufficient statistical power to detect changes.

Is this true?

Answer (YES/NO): NO